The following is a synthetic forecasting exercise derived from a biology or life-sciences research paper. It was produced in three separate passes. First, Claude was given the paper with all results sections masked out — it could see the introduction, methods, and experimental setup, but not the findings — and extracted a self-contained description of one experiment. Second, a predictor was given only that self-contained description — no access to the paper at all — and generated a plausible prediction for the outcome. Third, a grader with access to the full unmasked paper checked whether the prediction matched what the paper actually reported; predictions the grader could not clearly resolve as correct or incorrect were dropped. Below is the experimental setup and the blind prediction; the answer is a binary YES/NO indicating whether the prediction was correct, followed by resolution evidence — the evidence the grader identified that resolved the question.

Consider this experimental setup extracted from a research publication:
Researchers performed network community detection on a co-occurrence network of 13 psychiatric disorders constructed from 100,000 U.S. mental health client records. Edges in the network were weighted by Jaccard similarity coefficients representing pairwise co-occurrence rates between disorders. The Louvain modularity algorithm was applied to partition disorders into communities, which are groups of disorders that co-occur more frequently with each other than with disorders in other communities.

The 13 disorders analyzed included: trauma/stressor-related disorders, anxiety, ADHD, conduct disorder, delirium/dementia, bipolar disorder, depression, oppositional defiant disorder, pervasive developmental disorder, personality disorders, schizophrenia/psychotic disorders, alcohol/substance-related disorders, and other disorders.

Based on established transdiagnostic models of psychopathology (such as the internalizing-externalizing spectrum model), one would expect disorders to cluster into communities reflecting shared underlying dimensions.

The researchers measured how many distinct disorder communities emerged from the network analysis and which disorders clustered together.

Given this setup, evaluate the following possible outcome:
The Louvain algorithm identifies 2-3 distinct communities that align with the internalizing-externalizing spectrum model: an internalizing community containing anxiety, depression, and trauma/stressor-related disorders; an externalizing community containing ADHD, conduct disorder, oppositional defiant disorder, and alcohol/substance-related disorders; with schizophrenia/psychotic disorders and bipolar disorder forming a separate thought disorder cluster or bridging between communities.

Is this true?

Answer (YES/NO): NO